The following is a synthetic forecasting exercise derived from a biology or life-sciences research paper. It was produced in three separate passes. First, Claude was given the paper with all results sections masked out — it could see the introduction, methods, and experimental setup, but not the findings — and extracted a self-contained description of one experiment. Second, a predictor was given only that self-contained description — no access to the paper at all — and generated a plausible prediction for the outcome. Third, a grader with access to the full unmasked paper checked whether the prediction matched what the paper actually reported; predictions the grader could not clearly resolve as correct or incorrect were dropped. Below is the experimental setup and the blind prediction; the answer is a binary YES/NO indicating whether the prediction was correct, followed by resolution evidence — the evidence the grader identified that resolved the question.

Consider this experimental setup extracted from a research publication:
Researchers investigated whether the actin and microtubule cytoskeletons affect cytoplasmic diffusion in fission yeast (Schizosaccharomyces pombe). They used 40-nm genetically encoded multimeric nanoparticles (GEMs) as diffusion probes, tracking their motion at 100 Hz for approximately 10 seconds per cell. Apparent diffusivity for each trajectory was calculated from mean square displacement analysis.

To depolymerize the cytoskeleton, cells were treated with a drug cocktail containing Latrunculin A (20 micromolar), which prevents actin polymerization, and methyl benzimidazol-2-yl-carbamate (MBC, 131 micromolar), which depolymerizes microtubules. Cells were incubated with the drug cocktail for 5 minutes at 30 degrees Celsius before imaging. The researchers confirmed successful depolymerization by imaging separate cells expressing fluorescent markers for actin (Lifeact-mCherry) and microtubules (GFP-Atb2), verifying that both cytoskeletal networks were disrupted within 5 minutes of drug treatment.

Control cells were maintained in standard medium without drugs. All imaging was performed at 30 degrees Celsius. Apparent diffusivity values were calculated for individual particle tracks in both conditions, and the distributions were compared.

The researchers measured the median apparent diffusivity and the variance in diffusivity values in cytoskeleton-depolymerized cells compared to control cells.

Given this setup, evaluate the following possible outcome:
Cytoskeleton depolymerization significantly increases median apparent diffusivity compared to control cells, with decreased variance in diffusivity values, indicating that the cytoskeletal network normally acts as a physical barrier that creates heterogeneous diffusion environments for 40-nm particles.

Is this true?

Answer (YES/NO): NO